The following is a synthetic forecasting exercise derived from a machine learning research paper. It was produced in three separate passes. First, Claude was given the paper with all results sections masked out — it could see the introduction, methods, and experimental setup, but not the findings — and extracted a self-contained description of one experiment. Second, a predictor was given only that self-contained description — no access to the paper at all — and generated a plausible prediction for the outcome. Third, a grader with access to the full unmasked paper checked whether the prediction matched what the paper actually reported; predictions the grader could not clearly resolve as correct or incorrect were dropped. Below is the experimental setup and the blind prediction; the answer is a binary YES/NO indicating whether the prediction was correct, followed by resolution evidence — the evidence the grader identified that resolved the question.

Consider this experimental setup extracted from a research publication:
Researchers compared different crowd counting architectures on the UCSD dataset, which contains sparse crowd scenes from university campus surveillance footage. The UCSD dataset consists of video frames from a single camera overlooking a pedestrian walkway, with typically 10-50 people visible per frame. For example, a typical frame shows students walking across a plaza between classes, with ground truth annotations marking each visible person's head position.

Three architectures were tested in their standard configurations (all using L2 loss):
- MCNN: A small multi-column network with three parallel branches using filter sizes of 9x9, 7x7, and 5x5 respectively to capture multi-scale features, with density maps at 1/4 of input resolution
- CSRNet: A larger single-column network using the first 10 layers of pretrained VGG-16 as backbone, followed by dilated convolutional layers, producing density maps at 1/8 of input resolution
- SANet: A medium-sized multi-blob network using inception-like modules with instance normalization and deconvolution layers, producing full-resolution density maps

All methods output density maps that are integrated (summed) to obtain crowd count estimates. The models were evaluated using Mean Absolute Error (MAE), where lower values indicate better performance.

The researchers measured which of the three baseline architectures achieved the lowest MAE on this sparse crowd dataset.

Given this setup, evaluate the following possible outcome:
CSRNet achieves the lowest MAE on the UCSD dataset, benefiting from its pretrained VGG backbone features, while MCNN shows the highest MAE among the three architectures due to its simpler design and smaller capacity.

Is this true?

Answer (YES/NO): NO